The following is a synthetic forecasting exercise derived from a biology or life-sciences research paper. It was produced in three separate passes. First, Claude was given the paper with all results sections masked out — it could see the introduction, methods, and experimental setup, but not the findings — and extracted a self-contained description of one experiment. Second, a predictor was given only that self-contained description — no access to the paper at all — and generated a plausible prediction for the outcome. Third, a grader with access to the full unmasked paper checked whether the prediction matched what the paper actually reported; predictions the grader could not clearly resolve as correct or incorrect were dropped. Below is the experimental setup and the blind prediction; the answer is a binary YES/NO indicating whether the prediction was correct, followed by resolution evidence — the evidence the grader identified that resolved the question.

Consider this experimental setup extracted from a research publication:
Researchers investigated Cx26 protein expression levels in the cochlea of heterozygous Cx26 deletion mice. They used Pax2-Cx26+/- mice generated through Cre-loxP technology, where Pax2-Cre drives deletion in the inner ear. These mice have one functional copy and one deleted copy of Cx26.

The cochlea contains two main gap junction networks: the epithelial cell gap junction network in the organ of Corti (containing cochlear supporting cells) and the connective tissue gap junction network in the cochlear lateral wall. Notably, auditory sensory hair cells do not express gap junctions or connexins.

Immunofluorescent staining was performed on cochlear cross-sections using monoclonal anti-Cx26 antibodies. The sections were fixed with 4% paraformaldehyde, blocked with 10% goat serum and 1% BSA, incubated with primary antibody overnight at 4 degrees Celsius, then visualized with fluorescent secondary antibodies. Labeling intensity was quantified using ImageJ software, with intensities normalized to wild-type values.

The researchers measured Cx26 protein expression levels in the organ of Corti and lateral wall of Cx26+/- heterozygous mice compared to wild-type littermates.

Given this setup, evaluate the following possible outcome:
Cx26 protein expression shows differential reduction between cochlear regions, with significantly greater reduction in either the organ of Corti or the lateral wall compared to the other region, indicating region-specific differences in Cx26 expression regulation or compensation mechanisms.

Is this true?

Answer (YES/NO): YES